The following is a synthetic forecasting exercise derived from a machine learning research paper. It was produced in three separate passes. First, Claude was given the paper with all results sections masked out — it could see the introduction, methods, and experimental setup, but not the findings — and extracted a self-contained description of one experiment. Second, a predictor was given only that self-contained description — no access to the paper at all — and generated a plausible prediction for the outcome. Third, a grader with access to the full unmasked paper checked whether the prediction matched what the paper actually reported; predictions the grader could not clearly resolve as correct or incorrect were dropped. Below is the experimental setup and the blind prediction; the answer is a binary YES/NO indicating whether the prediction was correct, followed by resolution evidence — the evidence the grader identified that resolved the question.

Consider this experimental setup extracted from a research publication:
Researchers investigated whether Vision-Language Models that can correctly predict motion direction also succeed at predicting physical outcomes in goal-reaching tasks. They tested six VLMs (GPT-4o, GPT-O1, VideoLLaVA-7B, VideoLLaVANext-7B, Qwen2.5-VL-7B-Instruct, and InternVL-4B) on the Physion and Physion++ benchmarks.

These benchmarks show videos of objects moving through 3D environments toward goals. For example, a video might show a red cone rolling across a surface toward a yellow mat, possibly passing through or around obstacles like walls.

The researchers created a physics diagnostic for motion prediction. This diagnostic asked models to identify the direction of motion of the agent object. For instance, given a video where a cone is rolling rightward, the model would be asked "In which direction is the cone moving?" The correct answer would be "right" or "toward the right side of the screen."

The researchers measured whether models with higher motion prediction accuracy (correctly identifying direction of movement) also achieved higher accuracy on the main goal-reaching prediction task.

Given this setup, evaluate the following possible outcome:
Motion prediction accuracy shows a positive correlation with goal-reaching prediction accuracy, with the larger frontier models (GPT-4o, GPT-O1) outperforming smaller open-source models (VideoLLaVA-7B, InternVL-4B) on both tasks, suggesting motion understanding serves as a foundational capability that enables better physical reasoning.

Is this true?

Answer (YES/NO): NO